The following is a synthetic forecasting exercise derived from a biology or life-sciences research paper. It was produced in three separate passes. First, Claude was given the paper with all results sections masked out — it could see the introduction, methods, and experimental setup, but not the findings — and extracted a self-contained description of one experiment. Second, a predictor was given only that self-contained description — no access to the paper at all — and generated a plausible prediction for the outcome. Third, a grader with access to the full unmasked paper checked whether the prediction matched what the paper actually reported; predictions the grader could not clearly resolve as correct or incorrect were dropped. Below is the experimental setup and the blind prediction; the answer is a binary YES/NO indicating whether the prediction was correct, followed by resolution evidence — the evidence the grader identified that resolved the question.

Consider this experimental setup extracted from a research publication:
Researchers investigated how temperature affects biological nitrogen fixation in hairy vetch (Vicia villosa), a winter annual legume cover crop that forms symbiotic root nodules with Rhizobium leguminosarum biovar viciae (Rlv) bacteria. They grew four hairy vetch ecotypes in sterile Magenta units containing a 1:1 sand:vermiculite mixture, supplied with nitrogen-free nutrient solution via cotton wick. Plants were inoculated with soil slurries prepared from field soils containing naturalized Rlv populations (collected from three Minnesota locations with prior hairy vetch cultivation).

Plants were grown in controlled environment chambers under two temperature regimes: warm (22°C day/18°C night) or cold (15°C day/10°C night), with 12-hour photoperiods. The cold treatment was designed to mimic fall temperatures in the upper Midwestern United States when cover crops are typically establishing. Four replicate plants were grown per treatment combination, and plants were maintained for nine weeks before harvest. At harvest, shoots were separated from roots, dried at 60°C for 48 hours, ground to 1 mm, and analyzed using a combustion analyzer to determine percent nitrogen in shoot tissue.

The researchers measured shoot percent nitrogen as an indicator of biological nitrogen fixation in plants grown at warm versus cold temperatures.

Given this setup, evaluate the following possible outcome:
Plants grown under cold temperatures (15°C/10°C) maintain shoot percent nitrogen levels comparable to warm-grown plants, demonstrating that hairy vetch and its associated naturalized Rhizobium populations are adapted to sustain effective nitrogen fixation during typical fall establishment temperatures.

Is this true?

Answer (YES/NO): NO